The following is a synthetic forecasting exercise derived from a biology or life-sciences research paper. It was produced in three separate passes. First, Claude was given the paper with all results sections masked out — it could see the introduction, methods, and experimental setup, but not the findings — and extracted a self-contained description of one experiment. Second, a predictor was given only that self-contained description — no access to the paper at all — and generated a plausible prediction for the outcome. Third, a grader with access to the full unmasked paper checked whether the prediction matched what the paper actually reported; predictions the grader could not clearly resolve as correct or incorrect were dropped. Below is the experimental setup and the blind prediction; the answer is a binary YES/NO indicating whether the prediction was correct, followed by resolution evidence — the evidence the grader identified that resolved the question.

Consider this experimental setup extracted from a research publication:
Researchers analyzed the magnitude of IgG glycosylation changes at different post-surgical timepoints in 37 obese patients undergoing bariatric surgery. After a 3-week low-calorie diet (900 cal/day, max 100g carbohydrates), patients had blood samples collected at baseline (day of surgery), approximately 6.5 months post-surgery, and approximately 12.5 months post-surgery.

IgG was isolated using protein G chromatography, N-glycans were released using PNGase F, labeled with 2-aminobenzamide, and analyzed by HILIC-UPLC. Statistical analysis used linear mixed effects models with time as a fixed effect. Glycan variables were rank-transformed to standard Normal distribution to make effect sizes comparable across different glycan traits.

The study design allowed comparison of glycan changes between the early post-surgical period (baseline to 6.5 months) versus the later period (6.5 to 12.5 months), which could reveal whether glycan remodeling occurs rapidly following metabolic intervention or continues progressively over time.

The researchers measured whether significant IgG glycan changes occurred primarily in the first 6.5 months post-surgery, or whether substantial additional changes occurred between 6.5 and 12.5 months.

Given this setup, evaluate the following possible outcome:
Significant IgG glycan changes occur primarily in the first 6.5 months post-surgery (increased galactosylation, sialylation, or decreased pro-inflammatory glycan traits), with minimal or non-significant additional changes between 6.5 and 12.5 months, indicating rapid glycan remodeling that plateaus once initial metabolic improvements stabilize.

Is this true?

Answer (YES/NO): NO